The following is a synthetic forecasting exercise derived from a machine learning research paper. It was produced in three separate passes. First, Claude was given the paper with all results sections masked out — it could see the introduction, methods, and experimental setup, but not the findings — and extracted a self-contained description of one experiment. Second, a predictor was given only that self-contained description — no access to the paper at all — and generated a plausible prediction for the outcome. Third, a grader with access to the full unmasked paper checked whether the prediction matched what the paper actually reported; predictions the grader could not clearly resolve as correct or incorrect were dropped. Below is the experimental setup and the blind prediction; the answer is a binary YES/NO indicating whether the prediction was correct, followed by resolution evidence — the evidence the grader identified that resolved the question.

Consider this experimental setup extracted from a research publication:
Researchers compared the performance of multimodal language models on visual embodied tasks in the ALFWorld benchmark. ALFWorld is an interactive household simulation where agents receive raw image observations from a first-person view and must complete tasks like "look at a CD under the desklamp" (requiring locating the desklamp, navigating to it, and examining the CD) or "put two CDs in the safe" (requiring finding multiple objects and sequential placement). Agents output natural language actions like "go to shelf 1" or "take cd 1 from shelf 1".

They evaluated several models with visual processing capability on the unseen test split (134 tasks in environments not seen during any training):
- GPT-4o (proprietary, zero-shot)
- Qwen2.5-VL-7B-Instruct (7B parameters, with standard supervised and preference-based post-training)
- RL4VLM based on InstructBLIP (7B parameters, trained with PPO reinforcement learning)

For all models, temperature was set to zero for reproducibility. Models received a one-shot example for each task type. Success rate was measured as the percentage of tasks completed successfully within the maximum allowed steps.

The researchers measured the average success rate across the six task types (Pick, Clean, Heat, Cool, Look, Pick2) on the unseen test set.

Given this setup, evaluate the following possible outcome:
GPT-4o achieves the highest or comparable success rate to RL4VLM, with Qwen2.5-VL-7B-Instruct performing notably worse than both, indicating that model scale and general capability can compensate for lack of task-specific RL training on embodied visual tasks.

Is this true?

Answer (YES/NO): YES